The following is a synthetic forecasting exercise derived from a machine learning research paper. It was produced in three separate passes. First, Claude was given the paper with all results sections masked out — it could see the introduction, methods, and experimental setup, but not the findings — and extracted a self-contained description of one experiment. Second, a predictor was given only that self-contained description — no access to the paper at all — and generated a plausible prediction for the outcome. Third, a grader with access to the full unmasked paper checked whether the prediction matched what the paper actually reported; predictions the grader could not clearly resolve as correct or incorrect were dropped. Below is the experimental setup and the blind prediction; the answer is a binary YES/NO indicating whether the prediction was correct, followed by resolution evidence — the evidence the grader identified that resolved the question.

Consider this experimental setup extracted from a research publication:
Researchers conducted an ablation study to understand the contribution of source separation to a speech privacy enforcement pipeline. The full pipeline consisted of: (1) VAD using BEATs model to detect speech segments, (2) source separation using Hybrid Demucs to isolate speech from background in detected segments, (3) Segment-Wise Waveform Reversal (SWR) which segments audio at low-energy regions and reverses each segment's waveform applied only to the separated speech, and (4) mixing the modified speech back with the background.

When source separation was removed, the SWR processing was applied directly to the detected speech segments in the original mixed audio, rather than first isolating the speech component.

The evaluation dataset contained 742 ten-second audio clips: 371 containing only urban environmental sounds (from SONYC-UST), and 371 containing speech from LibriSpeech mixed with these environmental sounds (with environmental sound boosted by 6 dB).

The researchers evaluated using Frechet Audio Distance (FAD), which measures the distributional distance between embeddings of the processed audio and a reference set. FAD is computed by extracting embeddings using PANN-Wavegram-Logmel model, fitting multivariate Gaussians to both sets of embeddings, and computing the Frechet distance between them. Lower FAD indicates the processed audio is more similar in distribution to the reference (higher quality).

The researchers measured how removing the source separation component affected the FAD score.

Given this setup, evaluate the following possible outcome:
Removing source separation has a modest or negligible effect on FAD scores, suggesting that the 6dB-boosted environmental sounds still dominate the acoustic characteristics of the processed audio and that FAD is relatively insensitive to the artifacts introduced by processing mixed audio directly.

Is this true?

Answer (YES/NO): NO